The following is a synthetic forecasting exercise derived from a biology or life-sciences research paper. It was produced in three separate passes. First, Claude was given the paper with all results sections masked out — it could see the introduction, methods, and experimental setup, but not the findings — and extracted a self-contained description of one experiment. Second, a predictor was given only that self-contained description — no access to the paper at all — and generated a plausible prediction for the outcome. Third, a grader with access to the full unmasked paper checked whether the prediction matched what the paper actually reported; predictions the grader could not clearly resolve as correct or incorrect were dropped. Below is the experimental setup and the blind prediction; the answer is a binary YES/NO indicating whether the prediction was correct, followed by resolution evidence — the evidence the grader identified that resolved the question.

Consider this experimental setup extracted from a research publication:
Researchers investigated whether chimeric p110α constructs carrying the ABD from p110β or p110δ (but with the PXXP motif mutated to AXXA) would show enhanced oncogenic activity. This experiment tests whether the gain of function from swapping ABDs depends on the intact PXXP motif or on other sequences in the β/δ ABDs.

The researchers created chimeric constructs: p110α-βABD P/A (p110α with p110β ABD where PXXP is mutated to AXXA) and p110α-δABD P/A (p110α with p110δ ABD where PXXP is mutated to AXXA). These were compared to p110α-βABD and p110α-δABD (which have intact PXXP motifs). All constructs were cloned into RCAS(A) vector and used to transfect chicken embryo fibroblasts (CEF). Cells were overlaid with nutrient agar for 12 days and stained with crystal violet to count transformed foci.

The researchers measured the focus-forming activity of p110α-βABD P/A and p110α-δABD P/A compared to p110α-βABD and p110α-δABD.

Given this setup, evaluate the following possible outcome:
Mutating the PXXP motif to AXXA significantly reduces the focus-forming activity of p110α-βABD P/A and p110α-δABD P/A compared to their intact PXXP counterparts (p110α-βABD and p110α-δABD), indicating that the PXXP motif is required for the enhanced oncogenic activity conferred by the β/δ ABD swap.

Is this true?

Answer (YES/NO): YES